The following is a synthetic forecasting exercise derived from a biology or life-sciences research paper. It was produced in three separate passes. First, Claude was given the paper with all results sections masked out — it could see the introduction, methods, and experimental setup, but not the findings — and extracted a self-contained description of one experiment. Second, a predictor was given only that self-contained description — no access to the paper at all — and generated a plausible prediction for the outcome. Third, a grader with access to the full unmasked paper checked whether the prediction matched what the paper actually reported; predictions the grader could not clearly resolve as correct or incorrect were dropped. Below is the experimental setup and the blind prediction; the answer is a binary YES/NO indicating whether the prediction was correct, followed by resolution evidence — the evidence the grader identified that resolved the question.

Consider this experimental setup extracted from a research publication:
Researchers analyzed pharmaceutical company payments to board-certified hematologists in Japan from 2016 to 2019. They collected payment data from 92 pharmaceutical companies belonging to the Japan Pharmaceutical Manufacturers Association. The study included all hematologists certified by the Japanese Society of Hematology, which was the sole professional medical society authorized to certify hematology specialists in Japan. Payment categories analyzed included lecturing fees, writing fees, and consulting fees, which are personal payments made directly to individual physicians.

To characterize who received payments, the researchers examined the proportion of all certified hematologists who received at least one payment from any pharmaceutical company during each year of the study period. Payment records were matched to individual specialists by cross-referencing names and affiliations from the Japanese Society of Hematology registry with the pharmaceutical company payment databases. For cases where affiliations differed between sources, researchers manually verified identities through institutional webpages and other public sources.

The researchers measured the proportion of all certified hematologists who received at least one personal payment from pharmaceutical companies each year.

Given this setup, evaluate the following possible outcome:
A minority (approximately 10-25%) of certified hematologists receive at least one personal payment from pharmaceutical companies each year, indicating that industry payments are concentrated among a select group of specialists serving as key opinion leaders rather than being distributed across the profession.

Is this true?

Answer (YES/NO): NO